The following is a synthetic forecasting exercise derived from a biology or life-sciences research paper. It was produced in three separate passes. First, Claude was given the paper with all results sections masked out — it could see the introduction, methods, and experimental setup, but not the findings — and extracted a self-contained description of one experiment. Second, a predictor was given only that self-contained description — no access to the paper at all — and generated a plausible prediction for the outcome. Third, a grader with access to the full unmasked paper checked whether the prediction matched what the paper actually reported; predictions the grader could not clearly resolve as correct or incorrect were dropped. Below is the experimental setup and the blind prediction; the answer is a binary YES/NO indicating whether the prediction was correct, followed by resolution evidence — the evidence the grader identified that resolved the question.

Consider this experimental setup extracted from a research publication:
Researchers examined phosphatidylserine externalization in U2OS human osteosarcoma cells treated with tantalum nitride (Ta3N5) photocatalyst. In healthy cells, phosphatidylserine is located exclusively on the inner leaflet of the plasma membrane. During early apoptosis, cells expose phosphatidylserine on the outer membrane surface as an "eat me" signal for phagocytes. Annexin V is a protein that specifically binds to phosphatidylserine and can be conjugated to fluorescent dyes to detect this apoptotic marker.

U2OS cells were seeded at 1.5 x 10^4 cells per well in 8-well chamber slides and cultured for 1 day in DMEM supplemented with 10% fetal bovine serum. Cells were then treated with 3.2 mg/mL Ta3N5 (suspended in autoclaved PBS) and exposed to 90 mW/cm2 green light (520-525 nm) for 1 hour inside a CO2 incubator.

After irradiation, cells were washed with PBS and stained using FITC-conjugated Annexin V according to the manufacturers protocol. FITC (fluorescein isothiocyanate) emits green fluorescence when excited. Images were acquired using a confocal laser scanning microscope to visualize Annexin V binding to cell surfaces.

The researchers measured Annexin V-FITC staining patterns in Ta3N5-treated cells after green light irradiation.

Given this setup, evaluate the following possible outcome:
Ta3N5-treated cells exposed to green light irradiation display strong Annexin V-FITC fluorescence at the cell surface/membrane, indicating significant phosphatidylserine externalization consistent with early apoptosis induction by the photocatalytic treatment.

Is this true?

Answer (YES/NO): YES